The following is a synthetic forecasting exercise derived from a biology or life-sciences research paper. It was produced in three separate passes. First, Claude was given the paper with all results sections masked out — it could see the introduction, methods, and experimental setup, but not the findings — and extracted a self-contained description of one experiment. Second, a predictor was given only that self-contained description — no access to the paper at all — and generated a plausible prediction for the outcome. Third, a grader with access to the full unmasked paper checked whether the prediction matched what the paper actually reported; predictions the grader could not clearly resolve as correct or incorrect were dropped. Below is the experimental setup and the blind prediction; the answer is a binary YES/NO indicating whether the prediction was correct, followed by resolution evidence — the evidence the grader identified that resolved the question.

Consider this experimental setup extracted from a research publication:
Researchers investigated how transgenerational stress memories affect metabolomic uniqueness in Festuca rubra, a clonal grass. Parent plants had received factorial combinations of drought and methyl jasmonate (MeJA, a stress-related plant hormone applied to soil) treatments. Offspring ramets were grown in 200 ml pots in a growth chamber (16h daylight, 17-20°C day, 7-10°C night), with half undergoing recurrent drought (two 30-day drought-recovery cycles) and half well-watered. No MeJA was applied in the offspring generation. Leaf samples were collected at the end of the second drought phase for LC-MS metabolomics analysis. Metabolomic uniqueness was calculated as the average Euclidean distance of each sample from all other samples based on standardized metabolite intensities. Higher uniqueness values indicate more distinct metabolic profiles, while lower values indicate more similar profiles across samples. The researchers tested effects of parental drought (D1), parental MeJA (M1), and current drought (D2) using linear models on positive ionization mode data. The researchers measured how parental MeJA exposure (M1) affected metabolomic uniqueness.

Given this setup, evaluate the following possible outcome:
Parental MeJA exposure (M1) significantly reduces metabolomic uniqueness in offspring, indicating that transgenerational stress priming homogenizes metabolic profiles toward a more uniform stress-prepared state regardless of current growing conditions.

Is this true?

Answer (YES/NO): NO